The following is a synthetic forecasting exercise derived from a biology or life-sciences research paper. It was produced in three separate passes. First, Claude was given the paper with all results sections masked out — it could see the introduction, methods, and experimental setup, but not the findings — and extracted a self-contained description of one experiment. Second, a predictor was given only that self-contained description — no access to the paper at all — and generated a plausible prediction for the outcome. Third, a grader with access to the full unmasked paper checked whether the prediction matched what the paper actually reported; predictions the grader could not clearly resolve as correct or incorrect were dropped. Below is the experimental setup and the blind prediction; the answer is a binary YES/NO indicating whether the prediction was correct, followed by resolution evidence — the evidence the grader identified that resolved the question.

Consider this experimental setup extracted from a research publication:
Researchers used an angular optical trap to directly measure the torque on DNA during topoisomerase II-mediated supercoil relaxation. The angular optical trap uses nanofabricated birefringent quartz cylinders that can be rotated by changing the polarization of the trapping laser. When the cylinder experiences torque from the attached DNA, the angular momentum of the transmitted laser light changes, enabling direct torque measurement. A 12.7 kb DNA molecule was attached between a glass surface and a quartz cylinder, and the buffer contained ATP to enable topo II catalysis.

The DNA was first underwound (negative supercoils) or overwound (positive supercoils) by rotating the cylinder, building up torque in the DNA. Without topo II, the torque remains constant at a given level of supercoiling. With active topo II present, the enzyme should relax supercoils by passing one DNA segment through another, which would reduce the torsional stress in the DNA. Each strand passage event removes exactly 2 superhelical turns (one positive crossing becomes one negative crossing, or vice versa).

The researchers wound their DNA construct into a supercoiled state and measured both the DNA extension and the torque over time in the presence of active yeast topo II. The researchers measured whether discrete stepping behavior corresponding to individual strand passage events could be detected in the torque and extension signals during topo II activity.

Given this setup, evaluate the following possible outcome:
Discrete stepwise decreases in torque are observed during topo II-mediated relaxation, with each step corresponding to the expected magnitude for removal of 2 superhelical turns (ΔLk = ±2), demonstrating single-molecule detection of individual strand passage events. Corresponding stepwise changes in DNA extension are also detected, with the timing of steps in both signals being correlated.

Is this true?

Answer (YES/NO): NO